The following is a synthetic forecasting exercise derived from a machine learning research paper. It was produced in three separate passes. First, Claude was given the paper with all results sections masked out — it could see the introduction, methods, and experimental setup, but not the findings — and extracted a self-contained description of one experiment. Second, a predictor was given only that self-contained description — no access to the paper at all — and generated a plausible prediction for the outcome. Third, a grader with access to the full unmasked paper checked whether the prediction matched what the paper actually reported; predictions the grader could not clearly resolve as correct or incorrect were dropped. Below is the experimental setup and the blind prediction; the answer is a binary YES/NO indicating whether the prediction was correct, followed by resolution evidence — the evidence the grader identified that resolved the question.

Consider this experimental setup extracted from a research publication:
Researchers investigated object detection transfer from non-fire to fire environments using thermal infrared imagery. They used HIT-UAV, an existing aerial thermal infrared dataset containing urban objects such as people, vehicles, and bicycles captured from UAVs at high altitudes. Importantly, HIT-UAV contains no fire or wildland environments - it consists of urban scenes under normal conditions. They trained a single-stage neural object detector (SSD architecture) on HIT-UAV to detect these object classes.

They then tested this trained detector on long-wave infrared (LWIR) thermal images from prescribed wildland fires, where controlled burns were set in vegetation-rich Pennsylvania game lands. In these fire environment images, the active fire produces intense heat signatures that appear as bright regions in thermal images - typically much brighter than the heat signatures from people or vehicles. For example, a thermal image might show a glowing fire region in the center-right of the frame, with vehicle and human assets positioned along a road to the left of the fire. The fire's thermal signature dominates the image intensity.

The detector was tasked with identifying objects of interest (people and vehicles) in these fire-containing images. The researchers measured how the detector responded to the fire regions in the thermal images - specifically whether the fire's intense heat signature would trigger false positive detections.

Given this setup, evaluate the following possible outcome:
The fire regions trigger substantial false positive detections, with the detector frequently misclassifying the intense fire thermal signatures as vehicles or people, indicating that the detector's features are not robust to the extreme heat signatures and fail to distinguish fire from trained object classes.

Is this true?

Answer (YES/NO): YES